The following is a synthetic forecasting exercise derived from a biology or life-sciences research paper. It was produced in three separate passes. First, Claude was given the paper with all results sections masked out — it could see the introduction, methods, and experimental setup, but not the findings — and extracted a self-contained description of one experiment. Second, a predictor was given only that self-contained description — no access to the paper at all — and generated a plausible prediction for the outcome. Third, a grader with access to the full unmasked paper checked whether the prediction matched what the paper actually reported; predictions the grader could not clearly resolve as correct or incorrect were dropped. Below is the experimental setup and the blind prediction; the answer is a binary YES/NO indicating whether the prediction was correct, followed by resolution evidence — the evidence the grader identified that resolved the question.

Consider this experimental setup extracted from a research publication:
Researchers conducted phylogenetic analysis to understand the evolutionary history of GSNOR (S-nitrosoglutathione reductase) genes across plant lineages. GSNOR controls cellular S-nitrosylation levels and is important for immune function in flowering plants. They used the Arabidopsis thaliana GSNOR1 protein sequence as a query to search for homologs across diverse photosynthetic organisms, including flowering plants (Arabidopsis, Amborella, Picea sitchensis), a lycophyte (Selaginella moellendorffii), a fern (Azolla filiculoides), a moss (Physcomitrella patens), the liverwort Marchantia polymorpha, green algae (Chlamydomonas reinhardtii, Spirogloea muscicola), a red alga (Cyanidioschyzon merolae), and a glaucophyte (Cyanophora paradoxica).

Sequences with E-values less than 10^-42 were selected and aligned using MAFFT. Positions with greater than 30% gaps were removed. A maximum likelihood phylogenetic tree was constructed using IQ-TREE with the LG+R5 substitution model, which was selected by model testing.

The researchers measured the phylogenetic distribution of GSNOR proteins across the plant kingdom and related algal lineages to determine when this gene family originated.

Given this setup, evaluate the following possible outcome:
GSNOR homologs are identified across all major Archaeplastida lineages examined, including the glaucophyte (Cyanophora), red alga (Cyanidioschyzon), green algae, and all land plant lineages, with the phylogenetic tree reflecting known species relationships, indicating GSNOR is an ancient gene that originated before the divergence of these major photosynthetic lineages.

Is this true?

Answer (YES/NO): YES